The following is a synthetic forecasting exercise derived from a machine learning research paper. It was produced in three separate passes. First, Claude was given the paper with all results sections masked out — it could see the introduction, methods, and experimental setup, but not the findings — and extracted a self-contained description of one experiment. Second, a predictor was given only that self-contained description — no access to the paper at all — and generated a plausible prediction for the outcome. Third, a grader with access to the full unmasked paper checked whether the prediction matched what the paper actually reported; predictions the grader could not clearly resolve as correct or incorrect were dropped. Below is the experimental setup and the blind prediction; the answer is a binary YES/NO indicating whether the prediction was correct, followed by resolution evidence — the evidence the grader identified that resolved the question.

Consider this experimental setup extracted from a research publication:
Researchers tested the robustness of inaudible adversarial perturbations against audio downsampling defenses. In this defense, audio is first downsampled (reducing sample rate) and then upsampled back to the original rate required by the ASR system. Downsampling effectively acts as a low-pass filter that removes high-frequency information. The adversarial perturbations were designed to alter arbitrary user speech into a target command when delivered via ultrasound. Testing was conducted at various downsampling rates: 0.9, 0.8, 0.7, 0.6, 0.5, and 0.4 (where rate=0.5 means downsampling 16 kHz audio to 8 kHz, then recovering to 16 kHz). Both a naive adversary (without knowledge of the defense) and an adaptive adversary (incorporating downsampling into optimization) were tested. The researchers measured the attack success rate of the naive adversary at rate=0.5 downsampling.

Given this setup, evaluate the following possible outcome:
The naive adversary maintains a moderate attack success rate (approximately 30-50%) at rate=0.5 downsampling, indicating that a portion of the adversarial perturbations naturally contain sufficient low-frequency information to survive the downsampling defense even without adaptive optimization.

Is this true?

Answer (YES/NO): NO